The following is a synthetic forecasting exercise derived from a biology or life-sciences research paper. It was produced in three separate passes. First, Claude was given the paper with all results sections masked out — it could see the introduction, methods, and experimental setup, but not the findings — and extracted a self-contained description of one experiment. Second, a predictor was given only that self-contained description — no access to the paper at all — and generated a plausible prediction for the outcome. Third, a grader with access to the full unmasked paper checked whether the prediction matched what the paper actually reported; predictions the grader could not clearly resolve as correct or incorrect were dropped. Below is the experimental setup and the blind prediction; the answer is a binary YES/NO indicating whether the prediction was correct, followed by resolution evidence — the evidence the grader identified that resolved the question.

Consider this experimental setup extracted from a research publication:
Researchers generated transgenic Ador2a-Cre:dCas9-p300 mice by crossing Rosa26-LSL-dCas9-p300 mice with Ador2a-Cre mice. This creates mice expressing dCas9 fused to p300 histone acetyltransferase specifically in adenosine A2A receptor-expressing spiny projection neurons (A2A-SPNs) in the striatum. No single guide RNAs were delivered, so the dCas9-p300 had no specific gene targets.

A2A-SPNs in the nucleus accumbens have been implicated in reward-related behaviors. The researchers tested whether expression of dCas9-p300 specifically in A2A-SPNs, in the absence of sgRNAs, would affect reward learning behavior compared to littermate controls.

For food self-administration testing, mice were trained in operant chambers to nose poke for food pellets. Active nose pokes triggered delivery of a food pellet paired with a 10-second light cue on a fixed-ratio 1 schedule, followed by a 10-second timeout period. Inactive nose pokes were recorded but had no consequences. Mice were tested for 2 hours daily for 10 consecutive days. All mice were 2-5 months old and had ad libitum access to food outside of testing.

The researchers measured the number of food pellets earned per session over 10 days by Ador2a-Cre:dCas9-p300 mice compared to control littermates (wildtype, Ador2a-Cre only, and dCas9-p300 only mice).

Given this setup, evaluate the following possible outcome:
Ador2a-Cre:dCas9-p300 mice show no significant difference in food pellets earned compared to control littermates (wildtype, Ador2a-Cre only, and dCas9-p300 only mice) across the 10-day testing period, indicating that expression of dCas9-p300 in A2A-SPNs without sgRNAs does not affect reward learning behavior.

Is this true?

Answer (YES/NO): YES